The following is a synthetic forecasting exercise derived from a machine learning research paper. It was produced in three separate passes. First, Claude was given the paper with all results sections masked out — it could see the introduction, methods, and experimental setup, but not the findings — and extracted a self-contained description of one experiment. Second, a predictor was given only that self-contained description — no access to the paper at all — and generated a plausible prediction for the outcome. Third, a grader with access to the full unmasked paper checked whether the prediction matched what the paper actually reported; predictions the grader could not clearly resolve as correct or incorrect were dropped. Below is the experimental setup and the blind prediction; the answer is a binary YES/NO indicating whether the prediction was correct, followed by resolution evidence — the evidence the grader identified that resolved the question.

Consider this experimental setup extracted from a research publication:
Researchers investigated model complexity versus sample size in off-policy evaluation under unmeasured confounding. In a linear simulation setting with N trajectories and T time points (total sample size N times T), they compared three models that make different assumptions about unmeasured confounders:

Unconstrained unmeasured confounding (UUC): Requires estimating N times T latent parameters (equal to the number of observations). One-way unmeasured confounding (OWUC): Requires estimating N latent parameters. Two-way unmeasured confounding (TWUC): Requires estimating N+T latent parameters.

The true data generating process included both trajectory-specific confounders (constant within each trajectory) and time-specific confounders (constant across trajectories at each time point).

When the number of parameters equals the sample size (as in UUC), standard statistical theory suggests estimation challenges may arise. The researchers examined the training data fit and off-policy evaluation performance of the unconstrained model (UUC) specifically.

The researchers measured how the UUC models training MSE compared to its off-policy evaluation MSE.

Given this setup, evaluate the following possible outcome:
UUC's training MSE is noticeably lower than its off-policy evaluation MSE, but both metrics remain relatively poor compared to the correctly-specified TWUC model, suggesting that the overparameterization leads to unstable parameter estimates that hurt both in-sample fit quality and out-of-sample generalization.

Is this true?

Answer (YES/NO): NO